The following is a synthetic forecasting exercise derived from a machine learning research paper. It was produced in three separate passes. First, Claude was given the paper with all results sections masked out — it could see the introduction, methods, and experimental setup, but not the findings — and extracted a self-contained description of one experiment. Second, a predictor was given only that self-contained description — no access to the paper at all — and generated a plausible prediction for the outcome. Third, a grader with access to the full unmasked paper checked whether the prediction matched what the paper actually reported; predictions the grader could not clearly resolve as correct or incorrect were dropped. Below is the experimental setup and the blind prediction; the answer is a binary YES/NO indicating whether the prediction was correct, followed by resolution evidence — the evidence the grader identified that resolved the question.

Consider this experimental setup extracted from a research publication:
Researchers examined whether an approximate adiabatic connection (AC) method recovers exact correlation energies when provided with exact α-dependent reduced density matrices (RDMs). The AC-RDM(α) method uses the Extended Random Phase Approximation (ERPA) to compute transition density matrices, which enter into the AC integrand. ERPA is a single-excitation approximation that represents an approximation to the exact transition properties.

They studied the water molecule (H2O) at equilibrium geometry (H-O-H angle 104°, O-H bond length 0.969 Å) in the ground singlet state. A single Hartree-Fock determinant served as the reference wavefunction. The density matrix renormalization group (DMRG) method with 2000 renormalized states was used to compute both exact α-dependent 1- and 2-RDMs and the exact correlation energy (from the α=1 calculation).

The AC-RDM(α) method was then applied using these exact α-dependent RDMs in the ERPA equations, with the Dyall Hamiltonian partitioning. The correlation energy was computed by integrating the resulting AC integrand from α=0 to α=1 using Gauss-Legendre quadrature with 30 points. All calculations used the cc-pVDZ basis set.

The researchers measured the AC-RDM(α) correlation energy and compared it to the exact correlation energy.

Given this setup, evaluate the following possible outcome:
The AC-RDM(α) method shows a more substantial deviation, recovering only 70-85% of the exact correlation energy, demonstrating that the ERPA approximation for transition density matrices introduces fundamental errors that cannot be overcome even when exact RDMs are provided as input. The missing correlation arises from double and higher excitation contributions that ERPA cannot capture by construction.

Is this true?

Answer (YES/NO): NO